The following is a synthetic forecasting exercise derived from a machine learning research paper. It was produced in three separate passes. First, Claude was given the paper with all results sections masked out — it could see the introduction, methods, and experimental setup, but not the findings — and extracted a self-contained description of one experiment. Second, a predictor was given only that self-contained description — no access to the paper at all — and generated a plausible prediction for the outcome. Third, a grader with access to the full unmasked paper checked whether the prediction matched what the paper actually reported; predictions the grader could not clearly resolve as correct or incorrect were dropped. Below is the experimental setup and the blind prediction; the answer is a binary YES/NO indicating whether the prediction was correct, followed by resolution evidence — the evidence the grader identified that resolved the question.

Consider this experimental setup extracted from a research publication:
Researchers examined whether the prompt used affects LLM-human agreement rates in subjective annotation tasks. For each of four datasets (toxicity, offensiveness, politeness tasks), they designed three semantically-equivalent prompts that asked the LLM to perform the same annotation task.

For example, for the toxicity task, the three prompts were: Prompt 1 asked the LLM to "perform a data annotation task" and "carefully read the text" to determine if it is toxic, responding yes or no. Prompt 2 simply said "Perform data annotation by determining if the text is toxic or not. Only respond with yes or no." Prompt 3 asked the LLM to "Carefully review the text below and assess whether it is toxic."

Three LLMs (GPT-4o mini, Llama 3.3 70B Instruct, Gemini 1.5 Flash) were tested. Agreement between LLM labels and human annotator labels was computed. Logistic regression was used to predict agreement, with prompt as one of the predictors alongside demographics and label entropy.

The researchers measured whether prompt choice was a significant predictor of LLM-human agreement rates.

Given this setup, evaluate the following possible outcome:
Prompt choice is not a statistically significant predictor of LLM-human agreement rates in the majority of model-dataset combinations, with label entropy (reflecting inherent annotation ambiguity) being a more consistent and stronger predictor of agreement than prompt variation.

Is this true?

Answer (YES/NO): NO